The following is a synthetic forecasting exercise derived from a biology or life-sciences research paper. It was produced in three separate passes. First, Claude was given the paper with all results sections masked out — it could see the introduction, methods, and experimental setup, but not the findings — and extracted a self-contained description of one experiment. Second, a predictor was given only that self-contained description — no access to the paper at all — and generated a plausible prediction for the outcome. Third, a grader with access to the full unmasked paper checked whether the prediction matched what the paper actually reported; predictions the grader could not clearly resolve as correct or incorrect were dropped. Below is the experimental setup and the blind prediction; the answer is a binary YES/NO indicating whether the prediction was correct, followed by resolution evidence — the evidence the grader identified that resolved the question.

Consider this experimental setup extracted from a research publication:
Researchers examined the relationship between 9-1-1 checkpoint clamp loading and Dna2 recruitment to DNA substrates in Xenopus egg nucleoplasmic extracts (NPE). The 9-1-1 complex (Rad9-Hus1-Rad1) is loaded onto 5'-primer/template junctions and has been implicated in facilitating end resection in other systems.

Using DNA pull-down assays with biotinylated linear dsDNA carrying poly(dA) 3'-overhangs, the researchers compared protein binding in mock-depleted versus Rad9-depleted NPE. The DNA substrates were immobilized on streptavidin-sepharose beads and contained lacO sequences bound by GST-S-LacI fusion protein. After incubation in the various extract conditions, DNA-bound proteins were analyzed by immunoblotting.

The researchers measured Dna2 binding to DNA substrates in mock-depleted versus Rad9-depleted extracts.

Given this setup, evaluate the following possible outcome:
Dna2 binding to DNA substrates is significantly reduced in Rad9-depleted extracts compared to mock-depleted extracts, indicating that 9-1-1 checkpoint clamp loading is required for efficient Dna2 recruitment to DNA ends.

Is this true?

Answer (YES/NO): NO